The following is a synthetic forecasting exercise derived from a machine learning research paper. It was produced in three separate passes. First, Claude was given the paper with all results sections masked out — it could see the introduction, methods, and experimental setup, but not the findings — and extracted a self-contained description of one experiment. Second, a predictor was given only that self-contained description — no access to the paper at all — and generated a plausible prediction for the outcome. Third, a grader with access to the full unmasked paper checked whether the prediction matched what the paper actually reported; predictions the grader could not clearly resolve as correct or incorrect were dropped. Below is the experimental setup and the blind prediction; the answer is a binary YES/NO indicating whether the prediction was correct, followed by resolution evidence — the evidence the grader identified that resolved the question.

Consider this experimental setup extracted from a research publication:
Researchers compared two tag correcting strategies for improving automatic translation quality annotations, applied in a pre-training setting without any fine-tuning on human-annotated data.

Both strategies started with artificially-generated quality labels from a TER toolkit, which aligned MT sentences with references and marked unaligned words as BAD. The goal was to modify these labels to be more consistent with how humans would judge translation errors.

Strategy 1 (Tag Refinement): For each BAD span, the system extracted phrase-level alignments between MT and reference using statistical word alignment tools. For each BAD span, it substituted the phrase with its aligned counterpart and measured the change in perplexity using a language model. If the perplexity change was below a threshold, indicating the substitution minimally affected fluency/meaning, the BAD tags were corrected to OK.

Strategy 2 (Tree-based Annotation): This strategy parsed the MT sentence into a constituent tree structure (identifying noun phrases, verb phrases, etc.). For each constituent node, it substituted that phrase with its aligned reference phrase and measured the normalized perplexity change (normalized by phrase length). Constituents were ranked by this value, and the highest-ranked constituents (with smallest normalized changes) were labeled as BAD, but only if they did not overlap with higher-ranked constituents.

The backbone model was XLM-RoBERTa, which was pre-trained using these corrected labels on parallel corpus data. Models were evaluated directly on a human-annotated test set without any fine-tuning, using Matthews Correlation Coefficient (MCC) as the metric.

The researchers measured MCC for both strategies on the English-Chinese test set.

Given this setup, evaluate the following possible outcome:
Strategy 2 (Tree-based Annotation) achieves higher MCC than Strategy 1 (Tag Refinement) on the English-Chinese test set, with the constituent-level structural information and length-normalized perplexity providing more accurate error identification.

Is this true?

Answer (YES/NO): YES